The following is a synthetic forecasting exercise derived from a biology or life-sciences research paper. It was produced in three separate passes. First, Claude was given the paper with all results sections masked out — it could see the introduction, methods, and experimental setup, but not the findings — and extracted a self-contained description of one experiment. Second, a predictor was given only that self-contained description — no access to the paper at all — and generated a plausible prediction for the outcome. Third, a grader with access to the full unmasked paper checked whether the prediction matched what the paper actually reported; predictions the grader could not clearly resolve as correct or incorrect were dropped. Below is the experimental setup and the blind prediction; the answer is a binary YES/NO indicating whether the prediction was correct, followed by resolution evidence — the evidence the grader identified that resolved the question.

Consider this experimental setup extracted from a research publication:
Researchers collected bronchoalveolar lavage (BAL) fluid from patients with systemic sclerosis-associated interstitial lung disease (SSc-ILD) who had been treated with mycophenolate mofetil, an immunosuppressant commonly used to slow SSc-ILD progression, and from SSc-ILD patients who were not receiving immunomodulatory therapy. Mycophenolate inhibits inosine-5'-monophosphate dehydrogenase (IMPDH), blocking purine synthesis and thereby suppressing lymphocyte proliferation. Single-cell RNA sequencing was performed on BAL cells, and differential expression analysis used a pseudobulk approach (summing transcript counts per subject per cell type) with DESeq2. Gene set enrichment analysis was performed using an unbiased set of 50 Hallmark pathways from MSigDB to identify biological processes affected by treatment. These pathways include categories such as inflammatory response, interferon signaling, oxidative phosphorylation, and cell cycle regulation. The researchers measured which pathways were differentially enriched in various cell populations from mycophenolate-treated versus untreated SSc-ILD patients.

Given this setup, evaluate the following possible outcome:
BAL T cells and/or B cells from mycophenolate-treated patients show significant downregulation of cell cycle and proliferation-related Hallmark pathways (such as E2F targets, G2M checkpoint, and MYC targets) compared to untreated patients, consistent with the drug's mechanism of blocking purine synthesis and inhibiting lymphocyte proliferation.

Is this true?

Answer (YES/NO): NO